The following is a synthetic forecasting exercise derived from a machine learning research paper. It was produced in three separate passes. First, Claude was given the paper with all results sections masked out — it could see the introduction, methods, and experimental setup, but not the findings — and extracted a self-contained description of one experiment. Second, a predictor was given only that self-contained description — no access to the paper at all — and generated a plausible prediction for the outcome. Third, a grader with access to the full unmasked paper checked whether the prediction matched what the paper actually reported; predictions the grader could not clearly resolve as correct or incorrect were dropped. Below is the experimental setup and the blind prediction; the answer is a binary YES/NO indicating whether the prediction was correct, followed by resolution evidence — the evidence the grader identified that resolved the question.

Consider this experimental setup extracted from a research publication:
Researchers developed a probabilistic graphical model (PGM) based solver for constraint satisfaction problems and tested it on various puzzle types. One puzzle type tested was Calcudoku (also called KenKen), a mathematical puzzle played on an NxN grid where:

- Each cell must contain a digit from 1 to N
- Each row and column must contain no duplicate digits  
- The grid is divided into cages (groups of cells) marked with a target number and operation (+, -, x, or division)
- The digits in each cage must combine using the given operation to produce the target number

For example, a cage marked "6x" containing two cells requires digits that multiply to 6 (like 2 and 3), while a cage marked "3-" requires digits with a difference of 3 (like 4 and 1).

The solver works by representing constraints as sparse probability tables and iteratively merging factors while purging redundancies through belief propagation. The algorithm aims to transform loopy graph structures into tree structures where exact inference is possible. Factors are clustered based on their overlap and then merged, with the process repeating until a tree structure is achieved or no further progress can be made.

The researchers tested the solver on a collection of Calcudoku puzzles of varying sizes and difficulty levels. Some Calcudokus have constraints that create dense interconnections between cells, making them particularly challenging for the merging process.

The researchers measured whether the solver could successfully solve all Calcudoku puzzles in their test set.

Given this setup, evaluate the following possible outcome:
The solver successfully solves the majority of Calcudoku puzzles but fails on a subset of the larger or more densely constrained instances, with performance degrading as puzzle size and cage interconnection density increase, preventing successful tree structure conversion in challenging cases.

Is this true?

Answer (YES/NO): NO